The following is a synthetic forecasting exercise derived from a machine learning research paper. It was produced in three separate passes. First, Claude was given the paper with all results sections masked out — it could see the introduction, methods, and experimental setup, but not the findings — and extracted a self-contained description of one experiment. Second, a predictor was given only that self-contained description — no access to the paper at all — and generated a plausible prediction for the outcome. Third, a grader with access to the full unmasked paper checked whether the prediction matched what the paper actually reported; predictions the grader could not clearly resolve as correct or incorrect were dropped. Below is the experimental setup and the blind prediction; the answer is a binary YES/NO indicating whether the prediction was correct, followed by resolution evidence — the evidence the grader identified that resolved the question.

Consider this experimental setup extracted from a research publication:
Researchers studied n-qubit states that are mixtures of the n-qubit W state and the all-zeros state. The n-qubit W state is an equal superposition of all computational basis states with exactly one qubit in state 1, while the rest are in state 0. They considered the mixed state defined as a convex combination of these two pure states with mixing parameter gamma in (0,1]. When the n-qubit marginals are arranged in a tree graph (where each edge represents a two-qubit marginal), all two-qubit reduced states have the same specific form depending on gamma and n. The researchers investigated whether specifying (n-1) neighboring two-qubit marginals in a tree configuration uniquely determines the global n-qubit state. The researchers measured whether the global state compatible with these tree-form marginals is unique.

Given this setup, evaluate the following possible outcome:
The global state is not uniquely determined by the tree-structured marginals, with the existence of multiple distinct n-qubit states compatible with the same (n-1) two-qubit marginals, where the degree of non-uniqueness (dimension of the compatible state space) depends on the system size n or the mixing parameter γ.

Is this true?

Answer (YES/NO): NO